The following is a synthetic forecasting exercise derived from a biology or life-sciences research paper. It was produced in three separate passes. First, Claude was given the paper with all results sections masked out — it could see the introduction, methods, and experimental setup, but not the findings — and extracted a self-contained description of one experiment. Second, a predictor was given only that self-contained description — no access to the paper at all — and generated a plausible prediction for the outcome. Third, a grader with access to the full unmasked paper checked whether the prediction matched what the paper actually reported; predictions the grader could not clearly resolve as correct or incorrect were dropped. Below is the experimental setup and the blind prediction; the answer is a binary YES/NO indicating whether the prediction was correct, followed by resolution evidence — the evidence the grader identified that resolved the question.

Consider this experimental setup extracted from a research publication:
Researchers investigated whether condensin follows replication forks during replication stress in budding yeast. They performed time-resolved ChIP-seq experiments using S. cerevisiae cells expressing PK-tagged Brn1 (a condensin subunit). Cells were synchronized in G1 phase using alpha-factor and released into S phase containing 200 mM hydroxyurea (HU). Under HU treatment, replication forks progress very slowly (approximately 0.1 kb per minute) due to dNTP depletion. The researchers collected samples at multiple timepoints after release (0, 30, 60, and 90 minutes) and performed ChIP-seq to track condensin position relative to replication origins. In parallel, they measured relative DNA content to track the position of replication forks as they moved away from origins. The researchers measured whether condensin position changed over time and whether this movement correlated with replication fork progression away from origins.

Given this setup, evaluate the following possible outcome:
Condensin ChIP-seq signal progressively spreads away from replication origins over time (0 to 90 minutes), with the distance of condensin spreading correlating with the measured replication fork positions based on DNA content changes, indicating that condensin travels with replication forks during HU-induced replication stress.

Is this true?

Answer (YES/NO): YES